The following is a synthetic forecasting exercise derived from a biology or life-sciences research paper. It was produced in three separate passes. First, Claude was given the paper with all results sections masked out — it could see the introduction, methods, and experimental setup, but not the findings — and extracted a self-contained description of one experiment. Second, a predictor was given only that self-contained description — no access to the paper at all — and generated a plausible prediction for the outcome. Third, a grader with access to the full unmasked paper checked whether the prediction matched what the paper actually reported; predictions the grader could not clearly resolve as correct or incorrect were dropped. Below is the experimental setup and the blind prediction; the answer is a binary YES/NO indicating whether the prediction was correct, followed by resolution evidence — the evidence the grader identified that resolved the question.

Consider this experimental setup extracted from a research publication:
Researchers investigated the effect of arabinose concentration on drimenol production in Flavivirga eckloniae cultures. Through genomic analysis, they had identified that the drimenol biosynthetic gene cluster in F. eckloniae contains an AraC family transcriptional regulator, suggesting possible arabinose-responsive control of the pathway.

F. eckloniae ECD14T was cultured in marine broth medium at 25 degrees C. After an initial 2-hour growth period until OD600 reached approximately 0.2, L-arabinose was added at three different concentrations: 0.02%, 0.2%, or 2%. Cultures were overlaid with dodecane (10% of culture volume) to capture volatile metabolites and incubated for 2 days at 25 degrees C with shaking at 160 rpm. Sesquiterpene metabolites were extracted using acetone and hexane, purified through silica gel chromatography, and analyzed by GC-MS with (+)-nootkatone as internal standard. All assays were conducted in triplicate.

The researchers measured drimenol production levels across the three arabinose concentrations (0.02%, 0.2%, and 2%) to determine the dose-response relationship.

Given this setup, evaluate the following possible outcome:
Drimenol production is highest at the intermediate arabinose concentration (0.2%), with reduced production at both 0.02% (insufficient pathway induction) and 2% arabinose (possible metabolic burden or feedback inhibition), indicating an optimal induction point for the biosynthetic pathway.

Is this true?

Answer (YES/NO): NO